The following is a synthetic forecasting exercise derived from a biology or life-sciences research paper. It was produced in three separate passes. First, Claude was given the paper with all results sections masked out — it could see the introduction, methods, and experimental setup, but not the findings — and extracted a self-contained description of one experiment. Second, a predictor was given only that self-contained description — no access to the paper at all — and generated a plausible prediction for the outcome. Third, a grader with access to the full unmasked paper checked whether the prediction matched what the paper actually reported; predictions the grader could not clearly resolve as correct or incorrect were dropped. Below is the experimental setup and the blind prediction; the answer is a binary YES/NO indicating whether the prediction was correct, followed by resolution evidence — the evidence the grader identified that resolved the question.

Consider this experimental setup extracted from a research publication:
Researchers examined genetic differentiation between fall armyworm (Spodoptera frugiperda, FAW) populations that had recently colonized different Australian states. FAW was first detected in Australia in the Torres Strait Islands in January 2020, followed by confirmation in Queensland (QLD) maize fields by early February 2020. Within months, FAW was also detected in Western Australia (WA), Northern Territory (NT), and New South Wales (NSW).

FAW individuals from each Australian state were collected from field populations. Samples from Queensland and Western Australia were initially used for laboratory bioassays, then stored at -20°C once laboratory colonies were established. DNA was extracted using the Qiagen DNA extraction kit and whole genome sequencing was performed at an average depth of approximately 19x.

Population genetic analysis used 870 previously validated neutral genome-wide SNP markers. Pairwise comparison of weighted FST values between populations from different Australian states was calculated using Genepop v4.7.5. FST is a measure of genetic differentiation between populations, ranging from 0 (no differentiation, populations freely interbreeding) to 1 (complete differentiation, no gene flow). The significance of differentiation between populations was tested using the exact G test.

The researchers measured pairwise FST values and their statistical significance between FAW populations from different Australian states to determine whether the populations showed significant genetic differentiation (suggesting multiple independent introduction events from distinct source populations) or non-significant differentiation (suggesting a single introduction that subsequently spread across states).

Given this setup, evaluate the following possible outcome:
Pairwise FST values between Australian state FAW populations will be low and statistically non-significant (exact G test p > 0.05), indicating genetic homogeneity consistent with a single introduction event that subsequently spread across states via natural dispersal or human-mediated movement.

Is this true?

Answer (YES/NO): NO